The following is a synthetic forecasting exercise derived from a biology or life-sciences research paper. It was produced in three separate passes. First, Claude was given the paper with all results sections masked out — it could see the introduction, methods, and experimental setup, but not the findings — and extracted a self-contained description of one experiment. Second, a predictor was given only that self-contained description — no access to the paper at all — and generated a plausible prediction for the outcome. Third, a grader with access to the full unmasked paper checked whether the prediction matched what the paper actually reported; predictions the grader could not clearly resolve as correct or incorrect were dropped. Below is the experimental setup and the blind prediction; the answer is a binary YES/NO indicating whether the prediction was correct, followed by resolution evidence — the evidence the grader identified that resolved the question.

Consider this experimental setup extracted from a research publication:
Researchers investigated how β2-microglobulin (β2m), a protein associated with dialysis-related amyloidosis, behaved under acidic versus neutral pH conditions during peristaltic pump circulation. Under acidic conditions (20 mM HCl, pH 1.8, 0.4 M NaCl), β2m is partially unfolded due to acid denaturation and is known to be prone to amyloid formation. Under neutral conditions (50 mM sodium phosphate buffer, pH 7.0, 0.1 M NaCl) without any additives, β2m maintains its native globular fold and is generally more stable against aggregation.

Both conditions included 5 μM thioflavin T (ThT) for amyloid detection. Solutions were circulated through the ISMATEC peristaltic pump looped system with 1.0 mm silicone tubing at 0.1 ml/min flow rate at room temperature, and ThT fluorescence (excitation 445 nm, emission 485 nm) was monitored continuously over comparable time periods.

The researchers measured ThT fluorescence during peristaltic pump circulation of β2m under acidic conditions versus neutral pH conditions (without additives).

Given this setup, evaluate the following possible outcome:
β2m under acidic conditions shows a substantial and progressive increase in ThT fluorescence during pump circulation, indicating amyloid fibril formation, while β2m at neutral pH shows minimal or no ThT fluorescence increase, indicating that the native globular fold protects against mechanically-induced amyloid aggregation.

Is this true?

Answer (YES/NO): NO